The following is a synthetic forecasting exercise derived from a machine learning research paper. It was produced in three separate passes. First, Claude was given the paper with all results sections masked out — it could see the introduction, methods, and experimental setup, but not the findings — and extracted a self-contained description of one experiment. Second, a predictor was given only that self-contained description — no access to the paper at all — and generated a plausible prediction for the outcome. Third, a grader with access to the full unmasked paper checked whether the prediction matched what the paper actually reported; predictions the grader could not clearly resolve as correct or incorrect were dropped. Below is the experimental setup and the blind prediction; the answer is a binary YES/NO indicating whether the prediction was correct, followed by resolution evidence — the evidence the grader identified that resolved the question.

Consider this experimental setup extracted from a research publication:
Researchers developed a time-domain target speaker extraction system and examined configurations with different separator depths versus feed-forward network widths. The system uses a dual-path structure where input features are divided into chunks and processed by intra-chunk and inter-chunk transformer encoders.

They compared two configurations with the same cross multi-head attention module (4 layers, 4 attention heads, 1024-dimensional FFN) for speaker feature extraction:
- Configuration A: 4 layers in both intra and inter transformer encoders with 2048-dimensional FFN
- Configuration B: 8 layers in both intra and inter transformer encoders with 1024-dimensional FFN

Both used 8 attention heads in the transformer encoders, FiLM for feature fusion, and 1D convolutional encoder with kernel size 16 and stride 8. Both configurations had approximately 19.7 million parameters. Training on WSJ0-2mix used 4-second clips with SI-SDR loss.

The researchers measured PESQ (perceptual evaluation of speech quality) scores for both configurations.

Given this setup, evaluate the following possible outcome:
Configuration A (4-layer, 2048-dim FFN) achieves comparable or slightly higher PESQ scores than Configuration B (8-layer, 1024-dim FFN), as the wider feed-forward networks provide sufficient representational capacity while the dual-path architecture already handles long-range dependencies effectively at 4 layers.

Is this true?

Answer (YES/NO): NO